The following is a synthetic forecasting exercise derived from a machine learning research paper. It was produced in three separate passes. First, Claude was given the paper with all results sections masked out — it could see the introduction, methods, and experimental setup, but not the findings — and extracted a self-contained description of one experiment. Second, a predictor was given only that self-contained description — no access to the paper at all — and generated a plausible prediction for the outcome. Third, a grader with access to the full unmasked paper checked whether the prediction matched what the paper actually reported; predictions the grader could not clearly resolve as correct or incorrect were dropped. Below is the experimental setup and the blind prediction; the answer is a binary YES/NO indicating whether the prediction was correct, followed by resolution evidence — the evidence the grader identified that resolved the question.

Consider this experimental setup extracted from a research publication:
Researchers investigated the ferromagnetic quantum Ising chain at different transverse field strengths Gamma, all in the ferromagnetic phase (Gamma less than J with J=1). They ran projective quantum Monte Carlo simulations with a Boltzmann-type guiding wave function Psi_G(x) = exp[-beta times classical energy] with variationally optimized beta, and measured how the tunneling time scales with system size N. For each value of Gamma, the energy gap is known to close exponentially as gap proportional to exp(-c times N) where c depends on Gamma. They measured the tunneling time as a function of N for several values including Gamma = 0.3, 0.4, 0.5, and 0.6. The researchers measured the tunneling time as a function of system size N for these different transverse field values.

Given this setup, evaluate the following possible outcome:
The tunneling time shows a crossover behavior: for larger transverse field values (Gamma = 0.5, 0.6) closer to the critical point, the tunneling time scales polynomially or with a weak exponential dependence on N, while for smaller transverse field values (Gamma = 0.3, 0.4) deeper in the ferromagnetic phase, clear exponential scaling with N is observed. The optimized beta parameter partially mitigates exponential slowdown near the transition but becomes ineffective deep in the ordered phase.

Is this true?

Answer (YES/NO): NO